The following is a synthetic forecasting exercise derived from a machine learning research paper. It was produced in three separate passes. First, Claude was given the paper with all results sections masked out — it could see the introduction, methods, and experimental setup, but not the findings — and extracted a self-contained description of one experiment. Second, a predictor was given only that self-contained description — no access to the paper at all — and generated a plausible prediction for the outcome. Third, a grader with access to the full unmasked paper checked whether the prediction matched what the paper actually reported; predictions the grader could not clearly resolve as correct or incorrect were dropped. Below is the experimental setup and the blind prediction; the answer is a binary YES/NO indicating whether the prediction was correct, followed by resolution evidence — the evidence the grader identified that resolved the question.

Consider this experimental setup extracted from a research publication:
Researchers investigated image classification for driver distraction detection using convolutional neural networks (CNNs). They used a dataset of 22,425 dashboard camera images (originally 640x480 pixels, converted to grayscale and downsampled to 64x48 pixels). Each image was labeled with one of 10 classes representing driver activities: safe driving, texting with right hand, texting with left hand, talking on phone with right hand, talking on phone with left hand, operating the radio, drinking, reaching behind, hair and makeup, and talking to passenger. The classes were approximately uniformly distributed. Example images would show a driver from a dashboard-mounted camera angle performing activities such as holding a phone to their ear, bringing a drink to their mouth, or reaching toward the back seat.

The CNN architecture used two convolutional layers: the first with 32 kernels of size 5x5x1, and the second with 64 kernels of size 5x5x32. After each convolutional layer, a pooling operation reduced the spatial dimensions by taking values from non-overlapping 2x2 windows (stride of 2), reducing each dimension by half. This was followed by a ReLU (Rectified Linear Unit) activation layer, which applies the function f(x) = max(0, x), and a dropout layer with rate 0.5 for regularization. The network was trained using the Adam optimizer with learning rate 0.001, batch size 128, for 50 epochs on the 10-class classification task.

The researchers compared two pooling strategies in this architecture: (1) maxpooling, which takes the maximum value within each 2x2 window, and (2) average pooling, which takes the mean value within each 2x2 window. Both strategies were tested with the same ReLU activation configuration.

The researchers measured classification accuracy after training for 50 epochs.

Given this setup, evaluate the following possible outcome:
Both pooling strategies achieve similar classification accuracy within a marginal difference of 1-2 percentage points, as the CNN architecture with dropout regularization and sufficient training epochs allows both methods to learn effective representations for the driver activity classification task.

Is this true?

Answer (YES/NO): NO